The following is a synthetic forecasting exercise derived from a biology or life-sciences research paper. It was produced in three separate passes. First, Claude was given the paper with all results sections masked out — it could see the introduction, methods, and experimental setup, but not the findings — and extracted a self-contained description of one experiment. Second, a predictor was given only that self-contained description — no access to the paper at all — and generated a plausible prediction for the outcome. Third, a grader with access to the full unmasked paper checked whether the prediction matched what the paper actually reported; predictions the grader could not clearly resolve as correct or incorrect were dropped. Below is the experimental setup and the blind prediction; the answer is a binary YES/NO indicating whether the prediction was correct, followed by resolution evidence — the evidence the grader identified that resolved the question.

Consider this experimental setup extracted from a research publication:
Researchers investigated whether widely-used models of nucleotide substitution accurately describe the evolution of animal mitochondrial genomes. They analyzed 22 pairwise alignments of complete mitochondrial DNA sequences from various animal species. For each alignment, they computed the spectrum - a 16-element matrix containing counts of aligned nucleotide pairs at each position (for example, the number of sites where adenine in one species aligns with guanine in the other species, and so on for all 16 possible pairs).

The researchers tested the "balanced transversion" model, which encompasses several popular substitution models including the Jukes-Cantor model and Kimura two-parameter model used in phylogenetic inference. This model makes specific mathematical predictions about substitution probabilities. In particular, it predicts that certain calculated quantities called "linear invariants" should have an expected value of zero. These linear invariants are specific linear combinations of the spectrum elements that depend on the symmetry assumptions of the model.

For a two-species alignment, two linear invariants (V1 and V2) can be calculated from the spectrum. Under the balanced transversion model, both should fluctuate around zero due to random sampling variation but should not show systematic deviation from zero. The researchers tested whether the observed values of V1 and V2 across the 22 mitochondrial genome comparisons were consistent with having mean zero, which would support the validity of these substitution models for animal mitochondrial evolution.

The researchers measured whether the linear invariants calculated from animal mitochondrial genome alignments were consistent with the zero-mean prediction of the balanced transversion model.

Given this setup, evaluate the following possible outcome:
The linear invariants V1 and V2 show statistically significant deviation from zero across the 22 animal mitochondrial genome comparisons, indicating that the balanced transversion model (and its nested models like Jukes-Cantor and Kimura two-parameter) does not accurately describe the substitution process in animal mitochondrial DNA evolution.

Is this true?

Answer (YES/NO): YES